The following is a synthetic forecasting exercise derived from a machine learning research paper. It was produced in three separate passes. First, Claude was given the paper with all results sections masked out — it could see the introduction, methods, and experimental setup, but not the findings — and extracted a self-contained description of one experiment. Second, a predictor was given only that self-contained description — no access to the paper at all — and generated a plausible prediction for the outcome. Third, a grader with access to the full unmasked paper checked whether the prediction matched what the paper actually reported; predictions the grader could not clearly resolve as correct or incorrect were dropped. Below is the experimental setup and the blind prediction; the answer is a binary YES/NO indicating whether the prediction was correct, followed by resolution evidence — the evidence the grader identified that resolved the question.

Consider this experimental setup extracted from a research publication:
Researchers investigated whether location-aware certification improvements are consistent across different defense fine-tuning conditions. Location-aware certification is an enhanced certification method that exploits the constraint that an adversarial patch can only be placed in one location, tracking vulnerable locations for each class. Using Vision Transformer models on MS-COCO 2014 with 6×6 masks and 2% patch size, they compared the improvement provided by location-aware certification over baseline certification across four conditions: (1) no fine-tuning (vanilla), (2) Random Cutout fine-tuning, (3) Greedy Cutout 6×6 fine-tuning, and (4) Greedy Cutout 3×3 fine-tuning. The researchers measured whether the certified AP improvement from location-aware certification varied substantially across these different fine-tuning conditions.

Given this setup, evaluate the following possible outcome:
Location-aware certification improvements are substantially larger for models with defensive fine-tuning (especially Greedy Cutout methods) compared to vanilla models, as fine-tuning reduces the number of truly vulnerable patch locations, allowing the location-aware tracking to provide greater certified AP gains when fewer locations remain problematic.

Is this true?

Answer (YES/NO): NO